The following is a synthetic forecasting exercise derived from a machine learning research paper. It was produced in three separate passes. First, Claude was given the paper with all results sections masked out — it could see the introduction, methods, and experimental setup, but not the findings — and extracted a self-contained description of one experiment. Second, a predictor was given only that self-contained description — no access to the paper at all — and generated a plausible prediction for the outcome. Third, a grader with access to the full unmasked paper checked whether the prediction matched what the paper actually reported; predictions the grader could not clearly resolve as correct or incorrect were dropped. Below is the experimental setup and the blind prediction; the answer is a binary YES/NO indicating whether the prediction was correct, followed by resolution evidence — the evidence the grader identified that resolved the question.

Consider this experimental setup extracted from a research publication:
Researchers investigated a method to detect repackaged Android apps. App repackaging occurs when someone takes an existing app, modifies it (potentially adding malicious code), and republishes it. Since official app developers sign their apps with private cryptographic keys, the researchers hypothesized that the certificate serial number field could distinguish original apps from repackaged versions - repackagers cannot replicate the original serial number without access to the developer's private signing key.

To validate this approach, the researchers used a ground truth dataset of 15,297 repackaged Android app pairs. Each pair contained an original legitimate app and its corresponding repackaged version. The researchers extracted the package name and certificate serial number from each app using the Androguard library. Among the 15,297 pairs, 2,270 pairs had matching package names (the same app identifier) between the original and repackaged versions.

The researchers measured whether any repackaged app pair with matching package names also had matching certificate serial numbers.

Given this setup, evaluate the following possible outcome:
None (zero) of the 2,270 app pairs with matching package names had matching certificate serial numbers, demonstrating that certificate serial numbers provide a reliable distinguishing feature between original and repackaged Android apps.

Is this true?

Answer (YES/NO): YES